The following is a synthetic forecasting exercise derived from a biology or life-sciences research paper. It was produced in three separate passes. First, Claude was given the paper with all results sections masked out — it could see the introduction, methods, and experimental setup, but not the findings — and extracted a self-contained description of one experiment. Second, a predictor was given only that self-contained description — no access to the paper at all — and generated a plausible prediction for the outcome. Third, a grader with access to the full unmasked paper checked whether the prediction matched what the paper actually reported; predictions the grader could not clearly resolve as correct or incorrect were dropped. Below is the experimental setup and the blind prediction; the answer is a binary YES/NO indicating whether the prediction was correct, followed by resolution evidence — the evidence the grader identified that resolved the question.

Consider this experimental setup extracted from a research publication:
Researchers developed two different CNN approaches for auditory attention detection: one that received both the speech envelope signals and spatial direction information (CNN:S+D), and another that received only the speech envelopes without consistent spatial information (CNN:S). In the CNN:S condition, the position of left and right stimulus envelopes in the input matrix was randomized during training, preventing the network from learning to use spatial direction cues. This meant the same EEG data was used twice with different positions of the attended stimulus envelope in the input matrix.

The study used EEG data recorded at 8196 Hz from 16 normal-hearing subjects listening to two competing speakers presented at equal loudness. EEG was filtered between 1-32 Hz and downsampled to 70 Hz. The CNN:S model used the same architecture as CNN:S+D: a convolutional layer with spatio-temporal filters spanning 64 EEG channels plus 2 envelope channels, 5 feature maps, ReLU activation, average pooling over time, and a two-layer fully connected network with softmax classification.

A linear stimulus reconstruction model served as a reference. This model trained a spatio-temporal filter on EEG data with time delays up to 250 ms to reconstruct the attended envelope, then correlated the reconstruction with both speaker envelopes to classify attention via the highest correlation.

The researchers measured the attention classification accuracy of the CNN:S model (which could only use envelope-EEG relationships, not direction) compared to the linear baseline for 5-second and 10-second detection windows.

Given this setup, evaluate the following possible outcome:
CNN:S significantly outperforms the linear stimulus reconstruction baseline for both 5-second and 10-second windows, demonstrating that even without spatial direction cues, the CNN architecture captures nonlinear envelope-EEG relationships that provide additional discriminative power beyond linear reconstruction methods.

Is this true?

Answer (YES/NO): NO